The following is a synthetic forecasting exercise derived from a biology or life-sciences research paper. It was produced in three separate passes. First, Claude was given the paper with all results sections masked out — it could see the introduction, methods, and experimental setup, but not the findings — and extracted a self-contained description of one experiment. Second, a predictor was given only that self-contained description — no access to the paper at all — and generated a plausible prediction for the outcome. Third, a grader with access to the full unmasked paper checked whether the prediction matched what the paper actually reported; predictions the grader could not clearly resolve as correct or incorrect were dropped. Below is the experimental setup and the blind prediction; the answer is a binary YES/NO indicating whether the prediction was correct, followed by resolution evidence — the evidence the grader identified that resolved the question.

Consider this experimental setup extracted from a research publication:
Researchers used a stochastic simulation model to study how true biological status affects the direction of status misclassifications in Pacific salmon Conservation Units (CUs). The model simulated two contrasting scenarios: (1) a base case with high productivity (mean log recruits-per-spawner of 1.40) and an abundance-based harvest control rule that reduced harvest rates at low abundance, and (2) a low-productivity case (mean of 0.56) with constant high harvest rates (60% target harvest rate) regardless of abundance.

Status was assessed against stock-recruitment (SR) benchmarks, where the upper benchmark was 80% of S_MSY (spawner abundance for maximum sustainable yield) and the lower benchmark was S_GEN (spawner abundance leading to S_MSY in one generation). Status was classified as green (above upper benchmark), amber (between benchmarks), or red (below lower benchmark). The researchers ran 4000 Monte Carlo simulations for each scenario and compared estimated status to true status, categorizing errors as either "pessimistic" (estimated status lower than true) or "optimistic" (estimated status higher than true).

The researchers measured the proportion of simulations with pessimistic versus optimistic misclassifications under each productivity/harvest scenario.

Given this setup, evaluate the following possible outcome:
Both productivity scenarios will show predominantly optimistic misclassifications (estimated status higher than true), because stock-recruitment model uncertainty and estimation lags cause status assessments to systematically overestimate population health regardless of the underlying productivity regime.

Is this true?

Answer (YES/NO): NO